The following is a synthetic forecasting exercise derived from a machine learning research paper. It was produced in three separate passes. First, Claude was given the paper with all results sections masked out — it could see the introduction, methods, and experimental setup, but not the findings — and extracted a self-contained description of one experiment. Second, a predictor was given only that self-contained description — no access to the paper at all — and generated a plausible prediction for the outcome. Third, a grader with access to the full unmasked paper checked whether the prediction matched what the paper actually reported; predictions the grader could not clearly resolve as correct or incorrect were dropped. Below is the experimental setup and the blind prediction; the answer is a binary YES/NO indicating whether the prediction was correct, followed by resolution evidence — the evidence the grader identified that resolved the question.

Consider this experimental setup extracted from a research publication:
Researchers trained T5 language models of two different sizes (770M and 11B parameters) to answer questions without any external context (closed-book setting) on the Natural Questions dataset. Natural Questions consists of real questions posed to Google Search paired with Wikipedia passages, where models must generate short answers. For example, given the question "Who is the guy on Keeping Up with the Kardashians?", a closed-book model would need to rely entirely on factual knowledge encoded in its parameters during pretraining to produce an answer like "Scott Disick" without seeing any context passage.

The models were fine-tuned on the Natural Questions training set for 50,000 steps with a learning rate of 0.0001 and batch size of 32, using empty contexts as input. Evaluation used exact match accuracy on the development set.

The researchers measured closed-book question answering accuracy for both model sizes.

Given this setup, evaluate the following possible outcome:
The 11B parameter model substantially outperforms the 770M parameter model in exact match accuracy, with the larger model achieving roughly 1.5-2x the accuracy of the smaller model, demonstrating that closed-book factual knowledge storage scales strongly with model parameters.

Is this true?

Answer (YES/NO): NO